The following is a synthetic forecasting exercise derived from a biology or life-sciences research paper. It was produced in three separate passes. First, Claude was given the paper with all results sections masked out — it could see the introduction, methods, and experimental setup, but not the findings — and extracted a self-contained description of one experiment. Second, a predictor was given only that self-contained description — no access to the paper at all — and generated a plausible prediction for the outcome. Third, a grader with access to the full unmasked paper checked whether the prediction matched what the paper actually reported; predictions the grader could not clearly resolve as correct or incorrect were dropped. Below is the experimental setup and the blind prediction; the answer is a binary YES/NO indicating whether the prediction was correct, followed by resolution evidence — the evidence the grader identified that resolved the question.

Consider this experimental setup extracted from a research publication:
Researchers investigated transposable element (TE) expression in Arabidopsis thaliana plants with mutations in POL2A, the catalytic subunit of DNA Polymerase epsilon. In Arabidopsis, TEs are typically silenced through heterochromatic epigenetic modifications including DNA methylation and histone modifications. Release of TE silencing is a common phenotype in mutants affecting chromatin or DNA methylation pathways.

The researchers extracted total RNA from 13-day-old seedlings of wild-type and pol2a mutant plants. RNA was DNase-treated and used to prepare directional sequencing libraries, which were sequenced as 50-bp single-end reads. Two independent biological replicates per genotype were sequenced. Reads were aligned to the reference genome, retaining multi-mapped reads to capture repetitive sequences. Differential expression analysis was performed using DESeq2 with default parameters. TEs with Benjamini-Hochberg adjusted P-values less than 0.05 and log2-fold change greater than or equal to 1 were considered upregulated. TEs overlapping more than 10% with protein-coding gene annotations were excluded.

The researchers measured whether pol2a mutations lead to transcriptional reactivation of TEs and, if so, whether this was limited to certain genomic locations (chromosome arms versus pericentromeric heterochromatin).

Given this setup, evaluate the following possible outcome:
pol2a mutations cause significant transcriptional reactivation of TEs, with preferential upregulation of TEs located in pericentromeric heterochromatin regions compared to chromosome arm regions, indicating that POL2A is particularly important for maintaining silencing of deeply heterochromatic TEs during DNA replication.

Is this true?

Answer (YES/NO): YES